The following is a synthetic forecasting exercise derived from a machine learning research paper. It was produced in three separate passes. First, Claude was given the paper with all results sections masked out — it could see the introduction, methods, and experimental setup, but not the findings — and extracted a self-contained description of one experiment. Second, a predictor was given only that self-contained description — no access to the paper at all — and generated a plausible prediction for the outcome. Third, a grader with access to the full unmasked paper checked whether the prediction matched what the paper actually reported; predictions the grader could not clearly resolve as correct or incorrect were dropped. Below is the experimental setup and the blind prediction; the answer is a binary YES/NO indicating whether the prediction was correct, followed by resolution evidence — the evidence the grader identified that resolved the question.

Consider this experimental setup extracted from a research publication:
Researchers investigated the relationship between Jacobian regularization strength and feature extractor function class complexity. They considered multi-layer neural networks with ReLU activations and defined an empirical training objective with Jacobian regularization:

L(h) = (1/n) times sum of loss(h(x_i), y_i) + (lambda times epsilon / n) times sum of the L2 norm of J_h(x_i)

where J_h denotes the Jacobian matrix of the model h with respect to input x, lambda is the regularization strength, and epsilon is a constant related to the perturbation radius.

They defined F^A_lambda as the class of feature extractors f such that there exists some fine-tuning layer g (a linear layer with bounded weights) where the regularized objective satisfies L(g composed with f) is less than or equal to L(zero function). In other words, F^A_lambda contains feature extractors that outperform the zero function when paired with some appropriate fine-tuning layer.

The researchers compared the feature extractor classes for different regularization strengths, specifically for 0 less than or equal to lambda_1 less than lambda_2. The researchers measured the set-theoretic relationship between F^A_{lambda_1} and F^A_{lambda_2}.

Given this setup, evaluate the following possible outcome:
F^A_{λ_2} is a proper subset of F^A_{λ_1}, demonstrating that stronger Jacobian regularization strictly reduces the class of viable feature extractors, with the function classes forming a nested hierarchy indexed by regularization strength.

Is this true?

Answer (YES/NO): YES